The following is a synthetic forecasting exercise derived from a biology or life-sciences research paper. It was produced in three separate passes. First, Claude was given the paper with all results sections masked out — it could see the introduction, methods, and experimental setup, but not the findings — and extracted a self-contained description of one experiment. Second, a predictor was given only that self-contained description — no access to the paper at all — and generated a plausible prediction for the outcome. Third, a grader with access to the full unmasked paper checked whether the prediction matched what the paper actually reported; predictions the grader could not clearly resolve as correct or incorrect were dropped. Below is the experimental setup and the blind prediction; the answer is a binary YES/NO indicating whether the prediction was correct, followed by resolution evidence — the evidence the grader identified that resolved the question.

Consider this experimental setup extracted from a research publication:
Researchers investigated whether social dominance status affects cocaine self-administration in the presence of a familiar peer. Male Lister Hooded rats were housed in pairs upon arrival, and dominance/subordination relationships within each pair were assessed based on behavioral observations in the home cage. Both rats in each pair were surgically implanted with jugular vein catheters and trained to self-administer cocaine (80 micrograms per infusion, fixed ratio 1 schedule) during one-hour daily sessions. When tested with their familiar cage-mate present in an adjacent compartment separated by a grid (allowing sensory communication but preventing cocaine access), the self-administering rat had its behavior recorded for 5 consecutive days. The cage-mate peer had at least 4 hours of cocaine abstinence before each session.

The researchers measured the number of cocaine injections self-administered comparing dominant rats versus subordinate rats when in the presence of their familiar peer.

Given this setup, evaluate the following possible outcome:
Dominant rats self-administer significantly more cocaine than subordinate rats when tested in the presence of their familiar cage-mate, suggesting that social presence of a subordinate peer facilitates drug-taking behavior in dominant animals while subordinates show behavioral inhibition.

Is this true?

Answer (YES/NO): NO